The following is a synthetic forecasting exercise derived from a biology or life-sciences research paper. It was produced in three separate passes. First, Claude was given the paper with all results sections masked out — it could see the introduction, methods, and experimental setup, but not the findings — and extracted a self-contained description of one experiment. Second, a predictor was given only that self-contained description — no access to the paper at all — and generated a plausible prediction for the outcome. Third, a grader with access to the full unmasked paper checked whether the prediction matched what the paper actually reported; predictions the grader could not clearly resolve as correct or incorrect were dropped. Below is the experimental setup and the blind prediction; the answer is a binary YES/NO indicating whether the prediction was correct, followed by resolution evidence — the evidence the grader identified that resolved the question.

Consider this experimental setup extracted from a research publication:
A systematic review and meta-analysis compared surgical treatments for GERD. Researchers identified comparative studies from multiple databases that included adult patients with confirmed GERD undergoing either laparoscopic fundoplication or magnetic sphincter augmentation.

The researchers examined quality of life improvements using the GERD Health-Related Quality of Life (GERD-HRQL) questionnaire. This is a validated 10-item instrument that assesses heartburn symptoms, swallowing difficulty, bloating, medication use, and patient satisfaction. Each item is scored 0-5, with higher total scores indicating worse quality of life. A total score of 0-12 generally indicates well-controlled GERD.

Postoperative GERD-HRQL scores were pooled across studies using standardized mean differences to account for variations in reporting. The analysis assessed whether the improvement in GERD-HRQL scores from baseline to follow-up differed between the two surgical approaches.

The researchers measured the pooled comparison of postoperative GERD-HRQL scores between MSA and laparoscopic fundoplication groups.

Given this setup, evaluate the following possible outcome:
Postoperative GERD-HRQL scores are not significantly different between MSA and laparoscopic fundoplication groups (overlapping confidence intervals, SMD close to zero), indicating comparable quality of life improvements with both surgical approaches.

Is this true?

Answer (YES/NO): YES